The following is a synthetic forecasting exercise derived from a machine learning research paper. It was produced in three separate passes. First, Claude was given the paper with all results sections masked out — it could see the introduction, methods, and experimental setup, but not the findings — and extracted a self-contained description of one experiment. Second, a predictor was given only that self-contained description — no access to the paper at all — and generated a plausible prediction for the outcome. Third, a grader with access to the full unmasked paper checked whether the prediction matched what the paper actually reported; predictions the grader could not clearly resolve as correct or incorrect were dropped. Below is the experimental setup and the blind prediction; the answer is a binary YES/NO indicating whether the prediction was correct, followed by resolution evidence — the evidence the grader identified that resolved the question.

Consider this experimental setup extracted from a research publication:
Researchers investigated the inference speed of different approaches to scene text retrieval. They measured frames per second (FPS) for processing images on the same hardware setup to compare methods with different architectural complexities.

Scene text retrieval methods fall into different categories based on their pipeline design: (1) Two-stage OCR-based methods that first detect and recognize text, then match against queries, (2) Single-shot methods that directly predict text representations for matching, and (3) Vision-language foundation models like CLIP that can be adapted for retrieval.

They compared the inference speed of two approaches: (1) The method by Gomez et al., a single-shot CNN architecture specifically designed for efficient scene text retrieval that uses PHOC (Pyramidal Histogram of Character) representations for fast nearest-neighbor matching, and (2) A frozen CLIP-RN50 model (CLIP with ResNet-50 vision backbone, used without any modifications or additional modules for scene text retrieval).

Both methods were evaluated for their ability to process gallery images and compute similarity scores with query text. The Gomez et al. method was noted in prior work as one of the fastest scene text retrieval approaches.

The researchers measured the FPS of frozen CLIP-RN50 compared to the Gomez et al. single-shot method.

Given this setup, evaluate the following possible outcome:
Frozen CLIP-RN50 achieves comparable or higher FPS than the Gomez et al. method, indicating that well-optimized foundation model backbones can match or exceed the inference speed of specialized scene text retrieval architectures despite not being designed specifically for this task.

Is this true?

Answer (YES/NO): YES